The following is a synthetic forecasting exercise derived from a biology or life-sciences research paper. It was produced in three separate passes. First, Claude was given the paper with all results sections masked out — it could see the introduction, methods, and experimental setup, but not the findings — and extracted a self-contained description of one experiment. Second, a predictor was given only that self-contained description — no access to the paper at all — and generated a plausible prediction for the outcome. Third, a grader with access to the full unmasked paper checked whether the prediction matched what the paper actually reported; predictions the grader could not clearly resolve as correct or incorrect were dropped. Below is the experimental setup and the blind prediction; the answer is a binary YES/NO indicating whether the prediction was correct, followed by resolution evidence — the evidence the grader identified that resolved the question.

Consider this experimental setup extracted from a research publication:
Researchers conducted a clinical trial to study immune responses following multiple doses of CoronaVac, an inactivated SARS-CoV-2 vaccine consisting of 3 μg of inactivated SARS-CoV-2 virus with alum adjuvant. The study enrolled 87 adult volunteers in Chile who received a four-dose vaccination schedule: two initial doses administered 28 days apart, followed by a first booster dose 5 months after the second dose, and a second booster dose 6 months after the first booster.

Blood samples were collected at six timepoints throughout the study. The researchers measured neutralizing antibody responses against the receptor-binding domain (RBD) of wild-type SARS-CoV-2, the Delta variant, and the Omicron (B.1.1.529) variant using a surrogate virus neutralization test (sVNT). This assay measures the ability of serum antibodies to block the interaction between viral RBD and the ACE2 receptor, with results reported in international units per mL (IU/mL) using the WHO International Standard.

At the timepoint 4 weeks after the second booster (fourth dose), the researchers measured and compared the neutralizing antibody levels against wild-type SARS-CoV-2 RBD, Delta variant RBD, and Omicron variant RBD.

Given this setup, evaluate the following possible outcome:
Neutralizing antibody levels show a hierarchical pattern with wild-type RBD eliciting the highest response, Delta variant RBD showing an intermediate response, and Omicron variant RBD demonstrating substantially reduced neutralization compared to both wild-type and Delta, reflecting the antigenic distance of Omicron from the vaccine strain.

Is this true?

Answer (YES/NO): YES